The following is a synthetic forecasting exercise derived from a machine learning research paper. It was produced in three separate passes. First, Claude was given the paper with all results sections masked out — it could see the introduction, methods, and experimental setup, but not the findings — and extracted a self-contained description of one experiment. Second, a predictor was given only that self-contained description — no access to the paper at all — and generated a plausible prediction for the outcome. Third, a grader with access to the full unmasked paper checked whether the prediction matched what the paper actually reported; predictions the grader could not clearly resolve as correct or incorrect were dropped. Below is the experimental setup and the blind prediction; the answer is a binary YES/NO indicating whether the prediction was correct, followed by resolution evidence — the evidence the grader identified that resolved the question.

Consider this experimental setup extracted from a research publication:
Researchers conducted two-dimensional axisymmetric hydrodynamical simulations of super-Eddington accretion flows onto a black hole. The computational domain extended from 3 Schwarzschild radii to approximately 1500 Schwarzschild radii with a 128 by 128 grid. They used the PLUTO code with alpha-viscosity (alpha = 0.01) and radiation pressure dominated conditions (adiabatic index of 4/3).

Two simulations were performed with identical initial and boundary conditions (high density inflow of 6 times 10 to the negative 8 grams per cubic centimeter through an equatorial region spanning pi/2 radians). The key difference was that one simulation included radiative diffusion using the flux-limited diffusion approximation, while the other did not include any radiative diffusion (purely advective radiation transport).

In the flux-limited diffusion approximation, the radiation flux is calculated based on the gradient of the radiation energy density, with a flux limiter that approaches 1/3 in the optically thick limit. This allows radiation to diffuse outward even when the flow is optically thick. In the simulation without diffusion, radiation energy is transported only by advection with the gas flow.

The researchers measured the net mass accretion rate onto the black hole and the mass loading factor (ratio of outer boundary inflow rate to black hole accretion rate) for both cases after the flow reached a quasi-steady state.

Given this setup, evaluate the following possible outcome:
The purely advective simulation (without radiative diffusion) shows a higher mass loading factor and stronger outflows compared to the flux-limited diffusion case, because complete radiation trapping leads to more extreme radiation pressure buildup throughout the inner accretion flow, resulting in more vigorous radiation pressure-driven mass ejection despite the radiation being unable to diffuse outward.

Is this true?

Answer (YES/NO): NO